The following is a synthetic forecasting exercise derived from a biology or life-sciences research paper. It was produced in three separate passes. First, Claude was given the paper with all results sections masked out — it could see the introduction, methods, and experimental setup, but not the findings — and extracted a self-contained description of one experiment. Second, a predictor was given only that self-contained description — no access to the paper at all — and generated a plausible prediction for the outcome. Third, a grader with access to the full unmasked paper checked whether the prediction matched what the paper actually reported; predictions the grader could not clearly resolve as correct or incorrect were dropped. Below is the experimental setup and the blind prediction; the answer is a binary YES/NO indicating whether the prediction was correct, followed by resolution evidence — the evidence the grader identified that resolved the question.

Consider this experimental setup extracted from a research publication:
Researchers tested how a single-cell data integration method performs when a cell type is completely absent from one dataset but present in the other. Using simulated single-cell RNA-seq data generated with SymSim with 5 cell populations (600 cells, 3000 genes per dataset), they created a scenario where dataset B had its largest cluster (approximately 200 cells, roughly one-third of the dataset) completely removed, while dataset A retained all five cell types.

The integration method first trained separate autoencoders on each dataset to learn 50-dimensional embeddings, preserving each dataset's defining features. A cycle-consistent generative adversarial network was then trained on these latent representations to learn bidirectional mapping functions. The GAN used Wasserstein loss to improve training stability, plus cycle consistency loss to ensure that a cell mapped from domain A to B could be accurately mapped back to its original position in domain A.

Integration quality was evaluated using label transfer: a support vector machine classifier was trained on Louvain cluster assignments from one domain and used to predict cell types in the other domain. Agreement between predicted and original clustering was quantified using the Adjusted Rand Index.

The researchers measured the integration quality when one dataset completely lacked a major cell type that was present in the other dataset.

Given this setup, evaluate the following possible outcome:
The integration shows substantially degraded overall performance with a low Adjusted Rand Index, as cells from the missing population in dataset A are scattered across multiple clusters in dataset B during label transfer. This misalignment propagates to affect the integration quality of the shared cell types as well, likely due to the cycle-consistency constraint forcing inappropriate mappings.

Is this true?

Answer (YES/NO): NO